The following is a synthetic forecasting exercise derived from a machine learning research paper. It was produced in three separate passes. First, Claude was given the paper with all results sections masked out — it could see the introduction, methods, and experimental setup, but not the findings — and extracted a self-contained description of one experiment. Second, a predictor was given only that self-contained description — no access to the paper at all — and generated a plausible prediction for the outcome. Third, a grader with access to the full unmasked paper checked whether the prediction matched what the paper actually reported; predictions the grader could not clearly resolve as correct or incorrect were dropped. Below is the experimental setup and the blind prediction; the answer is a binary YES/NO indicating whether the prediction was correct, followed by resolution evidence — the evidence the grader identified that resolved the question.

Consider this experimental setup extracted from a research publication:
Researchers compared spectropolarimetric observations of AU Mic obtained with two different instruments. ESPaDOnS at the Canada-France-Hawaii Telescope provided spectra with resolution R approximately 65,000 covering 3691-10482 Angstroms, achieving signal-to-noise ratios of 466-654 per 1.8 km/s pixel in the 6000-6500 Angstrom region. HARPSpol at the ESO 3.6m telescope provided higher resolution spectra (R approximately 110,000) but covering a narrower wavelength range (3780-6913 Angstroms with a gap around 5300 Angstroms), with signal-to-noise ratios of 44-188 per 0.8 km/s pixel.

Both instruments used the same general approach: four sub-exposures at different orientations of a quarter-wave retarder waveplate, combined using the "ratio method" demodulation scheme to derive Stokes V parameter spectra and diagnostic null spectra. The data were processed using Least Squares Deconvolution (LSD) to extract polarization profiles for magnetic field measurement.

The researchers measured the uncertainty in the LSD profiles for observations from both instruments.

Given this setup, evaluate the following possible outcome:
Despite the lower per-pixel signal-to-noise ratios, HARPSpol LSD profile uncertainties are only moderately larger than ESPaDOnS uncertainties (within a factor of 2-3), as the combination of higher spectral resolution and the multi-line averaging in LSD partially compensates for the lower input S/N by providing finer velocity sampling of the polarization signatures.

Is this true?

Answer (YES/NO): YES